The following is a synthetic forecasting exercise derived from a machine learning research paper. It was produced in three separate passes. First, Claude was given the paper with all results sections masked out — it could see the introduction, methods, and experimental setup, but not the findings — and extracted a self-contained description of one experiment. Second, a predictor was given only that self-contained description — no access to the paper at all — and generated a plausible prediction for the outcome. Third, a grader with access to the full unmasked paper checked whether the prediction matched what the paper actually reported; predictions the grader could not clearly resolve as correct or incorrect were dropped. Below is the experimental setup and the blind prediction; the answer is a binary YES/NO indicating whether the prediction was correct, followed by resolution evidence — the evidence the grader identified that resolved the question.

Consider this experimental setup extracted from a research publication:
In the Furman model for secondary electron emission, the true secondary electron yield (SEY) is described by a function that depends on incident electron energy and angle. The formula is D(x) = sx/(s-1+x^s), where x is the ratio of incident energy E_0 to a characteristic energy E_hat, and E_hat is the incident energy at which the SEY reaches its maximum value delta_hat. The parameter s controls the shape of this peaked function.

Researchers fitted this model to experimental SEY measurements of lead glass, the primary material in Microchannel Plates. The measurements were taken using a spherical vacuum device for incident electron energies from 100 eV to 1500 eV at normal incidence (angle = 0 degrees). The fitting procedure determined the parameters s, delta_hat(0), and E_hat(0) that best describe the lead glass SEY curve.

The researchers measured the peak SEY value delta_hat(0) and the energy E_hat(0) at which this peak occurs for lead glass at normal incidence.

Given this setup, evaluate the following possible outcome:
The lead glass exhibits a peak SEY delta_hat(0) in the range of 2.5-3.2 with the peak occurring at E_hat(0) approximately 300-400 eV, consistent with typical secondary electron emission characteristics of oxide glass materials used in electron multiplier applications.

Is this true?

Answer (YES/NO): NO